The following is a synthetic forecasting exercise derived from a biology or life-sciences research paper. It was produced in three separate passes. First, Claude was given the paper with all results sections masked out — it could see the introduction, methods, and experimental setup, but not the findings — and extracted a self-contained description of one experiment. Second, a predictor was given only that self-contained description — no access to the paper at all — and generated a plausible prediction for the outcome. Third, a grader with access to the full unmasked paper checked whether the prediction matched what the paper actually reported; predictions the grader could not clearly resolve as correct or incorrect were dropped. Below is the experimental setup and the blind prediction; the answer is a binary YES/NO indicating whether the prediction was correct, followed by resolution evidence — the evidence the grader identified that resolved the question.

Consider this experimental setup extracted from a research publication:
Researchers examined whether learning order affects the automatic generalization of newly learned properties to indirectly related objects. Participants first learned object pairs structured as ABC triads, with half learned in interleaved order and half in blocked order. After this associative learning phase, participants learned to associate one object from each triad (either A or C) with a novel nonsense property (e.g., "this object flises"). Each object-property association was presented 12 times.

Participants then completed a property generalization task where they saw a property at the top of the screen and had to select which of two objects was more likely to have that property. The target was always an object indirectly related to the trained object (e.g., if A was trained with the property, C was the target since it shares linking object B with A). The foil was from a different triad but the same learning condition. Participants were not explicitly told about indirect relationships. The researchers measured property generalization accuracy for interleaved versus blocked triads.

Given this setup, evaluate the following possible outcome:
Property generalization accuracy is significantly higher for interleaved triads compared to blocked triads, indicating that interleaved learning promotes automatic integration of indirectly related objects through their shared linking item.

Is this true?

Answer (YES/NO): YES